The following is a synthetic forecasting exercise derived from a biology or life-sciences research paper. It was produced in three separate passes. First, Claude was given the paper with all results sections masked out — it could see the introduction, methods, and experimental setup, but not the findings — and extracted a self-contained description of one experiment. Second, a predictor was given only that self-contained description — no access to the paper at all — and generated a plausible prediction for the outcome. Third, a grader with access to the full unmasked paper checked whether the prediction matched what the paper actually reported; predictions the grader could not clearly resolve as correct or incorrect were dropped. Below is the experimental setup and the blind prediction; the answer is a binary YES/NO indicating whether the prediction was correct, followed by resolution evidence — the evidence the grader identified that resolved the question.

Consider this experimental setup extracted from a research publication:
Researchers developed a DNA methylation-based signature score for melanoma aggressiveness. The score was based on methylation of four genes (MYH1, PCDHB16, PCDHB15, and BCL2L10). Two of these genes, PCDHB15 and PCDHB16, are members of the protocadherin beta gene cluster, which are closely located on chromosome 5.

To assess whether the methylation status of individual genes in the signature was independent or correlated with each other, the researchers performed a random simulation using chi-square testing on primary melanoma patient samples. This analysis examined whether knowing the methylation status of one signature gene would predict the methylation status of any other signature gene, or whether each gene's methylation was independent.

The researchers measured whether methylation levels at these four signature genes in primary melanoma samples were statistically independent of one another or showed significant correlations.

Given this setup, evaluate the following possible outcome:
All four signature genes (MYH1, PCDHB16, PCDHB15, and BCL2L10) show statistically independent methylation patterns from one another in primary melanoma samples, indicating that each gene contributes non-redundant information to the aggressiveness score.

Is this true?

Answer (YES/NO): YES